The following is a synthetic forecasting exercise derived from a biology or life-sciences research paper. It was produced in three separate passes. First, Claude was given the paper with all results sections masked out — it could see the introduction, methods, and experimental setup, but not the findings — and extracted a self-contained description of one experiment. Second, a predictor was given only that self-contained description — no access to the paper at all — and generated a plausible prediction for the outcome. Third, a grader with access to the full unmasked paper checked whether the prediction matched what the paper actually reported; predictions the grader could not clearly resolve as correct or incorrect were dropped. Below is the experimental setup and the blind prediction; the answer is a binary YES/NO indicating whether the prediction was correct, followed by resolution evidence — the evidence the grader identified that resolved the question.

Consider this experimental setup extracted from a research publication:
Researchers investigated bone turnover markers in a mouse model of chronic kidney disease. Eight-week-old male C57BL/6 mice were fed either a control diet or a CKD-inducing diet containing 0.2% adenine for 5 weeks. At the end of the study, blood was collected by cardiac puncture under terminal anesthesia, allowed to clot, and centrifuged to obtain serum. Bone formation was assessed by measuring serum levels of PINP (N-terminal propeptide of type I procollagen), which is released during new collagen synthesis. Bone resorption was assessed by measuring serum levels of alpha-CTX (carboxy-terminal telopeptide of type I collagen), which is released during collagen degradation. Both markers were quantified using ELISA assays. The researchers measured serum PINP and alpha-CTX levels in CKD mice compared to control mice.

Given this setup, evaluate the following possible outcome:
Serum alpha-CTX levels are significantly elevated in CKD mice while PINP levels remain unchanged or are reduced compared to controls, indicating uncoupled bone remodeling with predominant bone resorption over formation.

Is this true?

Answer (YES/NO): NO